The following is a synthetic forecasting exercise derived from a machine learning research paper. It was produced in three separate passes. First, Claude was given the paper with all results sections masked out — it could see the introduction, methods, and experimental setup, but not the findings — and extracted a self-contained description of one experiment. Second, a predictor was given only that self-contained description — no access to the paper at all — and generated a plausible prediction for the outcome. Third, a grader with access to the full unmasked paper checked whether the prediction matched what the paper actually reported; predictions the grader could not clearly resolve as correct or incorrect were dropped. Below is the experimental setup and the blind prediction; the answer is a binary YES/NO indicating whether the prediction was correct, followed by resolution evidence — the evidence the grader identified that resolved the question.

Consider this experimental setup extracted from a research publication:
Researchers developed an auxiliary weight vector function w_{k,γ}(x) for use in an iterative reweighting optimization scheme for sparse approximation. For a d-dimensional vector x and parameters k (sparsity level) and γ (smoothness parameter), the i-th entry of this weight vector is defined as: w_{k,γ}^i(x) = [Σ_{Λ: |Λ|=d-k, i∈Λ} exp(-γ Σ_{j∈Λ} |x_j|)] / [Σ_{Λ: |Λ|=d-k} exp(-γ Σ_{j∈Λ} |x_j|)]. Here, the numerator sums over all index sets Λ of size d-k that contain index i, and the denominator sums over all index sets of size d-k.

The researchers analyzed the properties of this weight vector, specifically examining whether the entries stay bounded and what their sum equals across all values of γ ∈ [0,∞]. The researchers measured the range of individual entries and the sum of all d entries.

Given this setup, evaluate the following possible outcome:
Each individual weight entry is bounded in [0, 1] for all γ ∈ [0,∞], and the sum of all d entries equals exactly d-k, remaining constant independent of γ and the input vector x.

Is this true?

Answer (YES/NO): YES